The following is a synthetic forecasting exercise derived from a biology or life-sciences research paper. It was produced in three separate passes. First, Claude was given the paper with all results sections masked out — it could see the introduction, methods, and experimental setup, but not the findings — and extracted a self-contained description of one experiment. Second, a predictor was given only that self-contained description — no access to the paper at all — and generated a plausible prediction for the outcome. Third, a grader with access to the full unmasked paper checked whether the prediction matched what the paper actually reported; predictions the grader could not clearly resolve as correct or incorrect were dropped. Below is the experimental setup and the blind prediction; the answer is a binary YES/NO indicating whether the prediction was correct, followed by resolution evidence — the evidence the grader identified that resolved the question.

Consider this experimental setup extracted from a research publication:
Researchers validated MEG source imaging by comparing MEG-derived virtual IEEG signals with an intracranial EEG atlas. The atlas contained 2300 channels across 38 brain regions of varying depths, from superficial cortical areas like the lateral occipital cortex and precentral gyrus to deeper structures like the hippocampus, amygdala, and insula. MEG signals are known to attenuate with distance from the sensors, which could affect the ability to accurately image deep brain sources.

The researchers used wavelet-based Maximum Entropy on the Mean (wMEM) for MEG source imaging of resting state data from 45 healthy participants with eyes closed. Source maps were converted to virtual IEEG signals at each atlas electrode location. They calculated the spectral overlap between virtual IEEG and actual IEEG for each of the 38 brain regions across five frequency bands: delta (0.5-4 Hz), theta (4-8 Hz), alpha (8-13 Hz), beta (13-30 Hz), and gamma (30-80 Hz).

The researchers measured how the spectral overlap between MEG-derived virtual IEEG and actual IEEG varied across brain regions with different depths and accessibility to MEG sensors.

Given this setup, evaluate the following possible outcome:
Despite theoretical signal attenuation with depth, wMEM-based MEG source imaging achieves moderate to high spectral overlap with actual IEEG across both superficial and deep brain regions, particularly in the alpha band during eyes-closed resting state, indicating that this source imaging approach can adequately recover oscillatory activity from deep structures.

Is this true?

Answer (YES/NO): NO